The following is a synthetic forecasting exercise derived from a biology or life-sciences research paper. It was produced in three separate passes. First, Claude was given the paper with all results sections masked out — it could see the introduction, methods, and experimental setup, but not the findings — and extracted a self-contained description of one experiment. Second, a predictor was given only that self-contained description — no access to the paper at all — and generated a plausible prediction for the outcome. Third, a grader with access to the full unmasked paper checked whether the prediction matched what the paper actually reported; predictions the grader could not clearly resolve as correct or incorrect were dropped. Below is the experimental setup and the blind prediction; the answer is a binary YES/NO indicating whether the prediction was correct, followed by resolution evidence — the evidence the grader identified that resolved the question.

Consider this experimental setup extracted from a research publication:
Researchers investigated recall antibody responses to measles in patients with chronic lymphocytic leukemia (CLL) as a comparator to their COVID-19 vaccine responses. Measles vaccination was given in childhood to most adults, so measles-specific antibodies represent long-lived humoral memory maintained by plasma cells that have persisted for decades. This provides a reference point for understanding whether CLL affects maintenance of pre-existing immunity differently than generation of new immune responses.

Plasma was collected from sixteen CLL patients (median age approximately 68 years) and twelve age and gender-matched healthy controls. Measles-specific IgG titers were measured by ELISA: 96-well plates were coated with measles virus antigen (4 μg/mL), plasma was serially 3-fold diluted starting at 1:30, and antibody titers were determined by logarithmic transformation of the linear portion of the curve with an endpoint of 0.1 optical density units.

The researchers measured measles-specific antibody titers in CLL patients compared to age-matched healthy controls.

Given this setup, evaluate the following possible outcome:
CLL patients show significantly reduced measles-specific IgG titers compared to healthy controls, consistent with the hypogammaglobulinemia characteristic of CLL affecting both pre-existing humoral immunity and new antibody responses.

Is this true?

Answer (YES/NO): NO